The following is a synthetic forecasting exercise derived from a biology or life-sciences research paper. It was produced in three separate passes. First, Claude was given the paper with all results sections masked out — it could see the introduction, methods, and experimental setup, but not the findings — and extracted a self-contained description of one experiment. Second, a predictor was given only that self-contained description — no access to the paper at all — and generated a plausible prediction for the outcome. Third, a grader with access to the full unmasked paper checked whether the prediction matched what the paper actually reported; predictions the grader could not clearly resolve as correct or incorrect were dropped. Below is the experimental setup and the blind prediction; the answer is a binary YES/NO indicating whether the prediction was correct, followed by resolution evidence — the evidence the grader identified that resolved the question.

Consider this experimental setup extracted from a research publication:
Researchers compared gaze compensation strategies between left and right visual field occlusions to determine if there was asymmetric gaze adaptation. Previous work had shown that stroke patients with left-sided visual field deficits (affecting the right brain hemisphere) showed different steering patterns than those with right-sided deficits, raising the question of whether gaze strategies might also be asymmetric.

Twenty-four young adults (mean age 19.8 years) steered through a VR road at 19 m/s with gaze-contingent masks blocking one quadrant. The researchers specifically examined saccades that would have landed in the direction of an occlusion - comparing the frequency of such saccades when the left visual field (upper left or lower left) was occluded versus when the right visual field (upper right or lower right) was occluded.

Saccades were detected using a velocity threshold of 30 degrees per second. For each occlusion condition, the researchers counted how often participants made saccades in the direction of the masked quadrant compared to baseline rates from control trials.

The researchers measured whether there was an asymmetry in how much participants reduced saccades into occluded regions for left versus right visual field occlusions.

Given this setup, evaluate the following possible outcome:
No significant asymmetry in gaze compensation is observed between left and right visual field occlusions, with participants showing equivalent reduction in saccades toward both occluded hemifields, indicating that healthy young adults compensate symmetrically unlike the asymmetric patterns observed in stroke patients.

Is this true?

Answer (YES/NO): YES